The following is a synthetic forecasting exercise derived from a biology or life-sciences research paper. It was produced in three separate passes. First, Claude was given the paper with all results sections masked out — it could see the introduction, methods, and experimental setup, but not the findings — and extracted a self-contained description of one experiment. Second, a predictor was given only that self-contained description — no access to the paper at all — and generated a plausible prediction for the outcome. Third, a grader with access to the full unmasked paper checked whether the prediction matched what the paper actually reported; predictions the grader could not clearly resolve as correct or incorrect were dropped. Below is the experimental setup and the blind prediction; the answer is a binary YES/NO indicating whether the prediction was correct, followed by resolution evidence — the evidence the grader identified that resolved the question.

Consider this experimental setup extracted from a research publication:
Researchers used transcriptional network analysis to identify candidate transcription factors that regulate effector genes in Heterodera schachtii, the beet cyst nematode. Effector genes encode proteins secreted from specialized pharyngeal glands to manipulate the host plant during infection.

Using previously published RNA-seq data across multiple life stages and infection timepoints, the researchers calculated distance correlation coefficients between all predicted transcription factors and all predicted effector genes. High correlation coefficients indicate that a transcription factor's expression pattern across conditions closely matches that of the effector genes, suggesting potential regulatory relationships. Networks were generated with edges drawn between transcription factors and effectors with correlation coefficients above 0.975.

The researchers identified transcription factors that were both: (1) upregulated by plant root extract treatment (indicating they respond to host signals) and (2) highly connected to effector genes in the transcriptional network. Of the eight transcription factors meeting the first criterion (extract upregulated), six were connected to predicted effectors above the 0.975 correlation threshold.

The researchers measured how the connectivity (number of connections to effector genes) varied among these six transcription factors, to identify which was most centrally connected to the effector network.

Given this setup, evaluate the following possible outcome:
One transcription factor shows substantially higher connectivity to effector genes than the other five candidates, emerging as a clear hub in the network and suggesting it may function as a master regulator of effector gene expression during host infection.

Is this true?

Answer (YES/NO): YES